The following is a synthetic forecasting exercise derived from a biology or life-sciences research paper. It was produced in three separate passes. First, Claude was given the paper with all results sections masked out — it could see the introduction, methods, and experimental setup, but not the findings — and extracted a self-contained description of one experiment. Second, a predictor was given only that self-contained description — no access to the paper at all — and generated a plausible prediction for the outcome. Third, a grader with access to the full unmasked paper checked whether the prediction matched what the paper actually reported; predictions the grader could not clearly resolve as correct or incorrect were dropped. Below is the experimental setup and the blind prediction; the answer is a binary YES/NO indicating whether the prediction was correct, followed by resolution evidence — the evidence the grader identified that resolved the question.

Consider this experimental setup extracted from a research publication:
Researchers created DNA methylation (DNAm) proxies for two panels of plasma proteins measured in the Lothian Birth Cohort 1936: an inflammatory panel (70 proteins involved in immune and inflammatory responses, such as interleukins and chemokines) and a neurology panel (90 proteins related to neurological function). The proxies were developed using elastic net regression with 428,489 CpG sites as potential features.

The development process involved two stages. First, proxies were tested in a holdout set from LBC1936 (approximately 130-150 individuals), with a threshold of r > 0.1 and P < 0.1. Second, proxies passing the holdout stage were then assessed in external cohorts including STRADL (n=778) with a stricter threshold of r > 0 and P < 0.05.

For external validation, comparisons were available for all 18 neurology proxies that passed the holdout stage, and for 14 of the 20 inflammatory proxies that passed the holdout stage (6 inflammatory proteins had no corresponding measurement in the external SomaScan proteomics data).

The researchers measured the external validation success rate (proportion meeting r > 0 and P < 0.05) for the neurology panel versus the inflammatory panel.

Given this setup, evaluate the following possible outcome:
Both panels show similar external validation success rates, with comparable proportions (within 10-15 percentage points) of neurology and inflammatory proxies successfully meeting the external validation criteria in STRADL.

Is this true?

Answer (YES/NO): YES